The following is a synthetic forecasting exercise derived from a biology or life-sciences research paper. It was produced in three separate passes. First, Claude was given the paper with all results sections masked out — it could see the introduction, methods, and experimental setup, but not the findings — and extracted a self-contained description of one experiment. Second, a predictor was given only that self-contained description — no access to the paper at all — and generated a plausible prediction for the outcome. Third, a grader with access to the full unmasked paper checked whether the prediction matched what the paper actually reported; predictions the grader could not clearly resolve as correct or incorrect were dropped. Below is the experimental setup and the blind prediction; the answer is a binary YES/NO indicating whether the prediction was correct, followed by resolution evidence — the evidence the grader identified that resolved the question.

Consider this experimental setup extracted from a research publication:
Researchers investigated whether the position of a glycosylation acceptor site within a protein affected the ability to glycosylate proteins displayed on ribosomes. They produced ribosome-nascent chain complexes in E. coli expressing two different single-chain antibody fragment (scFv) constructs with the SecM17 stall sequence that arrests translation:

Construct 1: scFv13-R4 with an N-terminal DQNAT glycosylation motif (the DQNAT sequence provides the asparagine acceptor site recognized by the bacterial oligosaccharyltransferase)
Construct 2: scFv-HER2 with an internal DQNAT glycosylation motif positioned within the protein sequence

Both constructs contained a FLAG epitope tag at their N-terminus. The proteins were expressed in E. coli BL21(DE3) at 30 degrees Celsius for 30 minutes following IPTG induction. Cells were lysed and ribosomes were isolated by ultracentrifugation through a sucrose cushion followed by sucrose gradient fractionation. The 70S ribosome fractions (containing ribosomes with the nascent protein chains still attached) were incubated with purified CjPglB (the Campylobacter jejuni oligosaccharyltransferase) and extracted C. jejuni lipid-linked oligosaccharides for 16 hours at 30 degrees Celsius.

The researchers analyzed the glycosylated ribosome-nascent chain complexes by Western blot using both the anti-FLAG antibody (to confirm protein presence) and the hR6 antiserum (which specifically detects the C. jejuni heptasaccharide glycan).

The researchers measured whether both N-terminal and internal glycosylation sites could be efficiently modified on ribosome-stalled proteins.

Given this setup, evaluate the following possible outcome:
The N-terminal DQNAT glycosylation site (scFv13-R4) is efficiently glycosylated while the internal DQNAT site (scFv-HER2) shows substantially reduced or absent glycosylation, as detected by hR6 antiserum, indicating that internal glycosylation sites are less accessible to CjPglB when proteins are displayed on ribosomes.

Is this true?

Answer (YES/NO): NO